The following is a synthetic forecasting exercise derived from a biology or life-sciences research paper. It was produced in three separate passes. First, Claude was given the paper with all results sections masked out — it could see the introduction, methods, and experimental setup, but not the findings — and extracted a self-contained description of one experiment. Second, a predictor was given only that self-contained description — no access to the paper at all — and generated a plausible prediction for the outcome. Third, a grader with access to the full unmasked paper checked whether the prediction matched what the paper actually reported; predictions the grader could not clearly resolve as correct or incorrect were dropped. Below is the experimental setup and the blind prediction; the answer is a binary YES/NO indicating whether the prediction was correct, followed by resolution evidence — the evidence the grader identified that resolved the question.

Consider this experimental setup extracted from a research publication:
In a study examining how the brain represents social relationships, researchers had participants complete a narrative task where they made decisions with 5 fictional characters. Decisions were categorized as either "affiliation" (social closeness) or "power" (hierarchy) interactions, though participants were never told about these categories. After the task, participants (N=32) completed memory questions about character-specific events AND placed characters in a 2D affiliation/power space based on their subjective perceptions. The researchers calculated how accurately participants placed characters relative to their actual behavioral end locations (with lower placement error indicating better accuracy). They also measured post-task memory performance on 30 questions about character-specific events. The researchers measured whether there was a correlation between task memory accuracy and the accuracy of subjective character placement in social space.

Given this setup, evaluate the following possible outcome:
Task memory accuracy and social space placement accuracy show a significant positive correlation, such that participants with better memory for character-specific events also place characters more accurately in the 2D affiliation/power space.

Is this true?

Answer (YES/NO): YES